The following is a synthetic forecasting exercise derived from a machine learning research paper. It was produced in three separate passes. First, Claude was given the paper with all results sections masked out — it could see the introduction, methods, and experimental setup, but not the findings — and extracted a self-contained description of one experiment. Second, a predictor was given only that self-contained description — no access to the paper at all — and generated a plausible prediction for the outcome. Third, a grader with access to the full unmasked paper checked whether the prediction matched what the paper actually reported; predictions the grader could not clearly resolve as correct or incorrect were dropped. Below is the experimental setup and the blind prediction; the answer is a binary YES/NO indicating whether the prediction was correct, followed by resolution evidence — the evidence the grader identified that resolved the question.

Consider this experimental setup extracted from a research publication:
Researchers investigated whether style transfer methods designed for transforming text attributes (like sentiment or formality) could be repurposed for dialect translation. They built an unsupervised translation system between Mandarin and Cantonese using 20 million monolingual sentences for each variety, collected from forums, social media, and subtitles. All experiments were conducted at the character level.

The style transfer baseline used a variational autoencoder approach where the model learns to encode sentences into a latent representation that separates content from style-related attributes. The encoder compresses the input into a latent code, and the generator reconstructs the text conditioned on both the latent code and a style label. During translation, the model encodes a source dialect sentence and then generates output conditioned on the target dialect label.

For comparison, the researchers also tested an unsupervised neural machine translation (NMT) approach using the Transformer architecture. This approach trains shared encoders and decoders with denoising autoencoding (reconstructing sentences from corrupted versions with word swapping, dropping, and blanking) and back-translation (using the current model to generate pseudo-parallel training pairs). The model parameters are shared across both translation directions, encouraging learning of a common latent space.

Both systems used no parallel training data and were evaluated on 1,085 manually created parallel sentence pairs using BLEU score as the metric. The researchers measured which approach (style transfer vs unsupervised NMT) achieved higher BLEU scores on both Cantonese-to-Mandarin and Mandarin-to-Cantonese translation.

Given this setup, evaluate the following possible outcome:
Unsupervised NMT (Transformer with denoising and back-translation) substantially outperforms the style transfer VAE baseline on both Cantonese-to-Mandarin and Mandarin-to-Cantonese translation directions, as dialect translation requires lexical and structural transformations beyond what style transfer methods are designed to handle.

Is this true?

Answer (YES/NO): NO